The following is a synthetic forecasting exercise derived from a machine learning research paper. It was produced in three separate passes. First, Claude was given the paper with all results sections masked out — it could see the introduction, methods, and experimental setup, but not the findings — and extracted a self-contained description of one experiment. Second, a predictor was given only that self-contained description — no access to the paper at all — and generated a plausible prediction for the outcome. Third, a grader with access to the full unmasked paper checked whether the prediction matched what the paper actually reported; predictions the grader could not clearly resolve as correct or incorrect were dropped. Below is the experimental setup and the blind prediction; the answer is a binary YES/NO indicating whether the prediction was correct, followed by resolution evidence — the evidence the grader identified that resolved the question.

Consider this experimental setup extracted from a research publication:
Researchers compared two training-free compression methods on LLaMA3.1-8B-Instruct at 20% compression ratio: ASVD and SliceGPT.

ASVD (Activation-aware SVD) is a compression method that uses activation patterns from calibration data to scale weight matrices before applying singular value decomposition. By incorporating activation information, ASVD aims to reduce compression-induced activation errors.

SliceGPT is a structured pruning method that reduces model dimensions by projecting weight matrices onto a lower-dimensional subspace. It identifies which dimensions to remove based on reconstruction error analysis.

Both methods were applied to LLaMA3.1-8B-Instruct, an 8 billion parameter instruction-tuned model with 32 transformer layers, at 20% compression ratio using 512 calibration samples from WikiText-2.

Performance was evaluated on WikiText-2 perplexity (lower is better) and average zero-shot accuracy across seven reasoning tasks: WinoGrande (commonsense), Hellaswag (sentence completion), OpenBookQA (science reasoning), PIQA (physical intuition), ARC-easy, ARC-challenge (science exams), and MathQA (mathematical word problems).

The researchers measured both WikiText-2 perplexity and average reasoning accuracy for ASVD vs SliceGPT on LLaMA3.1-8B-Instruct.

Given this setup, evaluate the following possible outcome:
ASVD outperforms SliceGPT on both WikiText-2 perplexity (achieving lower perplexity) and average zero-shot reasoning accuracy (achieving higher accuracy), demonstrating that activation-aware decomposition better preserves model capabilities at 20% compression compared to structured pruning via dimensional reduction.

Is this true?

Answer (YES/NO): NO